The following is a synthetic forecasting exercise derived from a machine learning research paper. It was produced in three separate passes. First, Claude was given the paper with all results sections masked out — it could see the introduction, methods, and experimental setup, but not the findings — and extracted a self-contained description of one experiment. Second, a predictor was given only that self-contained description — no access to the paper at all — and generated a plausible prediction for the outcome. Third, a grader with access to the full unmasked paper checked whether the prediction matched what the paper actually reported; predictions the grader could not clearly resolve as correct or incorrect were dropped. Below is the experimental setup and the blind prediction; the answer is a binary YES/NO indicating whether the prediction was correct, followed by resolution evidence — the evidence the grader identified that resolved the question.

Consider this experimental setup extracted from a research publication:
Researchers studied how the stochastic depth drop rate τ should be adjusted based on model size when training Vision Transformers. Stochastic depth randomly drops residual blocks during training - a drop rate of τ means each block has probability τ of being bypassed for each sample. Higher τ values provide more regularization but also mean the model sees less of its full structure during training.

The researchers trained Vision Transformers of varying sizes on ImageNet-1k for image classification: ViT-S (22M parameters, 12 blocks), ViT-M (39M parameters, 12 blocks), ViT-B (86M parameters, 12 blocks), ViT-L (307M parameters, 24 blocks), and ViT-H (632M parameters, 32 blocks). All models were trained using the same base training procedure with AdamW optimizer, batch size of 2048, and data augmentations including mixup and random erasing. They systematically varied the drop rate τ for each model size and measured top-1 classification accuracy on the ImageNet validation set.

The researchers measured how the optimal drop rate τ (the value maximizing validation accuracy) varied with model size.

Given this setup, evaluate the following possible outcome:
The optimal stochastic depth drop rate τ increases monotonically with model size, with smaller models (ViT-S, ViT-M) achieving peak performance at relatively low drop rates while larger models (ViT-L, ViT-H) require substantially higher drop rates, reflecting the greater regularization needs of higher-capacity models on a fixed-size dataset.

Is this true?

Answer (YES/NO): YES